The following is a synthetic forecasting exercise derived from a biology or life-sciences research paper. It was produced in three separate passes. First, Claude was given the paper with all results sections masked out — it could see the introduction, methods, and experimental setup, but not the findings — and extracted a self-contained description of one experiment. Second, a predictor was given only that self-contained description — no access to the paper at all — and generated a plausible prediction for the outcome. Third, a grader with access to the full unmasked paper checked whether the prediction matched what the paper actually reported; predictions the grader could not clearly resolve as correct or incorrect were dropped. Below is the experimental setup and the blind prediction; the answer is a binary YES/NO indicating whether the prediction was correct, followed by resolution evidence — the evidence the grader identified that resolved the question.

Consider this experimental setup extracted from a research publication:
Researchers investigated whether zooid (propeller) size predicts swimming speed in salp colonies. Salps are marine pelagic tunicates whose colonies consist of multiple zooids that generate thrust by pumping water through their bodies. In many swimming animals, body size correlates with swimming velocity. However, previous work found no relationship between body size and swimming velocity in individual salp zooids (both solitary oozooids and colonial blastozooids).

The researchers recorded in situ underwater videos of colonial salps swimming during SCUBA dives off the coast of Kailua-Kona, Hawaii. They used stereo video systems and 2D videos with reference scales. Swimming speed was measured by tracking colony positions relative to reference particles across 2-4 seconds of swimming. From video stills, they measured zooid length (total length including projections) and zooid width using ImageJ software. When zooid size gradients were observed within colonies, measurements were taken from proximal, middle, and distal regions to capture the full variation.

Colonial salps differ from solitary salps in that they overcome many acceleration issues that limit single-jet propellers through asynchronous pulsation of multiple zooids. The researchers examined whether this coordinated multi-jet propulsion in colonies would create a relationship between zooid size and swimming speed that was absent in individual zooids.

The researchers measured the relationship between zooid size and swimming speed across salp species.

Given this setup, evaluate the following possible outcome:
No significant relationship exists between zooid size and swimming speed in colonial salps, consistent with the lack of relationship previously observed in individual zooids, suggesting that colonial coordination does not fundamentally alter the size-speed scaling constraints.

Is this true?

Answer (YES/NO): NO